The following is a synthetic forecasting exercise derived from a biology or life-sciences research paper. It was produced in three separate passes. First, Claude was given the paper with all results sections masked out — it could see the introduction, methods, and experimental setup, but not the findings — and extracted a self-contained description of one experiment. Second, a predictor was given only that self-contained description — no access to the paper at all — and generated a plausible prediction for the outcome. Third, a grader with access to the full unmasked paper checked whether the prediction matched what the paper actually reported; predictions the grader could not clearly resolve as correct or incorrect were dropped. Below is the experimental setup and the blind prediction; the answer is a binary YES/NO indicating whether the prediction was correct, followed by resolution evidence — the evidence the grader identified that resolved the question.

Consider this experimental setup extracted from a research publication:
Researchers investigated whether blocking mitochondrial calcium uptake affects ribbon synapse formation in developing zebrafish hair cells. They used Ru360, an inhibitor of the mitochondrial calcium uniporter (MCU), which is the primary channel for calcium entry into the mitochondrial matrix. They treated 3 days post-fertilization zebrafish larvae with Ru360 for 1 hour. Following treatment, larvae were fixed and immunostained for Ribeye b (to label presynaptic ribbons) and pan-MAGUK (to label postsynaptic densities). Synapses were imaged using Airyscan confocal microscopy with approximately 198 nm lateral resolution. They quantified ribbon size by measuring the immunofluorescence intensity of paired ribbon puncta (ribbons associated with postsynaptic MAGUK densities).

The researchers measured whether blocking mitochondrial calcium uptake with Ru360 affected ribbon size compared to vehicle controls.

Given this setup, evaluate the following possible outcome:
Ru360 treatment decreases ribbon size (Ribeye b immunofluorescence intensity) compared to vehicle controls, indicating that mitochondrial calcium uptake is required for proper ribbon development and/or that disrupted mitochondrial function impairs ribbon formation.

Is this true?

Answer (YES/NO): NO